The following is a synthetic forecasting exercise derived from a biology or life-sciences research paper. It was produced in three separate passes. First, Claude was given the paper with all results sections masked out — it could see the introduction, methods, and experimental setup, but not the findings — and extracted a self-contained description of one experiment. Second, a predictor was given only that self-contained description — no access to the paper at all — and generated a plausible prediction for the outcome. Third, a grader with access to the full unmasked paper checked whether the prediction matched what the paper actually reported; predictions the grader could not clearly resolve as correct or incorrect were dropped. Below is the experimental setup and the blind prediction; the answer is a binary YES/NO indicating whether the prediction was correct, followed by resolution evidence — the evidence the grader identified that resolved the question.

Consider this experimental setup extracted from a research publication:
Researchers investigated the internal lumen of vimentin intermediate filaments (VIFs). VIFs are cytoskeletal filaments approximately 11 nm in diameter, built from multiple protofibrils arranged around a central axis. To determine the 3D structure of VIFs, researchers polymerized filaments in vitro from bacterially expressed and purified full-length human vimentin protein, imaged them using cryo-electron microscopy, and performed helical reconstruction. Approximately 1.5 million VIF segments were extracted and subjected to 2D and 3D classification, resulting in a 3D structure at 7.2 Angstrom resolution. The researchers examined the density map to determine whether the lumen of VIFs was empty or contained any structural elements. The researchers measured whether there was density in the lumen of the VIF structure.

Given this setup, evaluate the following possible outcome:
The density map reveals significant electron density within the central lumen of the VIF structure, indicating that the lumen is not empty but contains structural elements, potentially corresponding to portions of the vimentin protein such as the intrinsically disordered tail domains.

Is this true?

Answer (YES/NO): NO